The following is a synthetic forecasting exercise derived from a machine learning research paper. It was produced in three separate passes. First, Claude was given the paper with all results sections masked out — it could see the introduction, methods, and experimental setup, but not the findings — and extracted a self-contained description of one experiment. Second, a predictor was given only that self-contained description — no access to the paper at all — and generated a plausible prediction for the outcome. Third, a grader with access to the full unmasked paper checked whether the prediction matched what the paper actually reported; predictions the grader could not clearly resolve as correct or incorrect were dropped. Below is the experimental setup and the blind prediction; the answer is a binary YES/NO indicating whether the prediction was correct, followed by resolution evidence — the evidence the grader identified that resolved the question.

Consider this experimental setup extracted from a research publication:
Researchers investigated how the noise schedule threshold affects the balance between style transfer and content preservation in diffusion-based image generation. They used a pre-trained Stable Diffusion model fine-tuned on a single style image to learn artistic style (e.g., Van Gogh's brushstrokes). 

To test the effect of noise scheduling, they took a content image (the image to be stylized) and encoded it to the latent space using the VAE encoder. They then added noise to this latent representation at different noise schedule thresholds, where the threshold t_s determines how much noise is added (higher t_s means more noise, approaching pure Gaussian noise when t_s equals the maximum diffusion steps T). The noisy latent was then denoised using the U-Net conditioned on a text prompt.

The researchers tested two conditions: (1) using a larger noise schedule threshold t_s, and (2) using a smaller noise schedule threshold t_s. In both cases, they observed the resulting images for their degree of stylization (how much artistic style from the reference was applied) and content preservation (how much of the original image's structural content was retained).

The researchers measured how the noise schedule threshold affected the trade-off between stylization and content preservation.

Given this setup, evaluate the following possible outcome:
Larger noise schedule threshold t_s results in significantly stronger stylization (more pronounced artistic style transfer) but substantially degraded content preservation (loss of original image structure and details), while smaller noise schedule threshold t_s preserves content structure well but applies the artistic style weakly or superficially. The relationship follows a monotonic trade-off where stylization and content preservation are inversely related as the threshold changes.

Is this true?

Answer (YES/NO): YES